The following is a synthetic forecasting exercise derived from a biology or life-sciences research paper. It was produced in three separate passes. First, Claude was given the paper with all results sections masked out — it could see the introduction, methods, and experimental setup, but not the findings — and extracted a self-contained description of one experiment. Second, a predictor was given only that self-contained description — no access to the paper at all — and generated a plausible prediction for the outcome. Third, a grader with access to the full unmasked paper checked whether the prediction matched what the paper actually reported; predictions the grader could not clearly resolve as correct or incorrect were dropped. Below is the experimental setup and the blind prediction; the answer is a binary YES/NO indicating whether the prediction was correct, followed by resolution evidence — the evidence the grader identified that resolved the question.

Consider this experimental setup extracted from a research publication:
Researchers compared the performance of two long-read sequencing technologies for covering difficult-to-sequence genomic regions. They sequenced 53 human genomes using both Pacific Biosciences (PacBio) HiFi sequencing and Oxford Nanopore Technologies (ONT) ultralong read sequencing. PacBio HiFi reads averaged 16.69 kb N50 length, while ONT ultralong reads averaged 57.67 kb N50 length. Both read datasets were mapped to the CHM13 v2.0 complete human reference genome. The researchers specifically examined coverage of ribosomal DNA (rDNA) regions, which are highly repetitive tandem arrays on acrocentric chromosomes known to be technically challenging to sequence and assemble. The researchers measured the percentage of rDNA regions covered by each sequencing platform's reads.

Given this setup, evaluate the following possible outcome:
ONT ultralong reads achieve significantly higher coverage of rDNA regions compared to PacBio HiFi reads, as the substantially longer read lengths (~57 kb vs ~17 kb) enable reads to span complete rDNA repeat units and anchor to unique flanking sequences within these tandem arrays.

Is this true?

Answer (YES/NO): YES